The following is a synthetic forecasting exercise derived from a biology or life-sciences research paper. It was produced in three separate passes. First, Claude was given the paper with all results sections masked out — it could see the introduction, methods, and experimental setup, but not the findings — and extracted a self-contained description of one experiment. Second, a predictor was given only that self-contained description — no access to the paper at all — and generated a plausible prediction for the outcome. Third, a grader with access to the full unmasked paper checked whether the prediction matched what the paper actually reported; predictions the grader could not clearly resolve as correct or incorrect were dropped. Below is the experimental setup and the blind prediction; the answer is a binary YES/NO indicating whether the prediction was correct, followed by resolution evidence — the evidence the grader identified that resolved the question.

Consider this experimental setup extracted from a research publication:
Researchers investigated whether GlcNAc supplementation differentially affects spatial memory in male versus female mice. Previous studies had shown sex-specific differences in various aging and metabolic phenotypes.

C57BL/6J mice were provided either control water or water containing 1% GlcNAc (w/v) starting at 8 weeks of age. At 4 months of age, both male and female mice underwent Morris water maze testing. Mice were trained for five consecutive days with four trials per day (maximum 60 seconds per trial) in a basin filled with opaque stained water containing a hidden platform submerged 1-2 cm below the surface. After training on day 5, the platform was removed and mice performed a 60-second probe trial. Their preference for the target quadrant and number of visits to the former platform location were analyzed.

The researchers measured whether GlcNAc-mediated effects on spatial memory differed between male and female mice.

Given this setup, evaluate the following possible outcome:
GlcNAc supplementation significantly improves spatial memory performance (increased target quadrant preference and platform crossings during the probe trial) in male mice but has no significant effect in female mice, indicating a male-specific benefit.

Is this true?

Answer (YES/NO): NO